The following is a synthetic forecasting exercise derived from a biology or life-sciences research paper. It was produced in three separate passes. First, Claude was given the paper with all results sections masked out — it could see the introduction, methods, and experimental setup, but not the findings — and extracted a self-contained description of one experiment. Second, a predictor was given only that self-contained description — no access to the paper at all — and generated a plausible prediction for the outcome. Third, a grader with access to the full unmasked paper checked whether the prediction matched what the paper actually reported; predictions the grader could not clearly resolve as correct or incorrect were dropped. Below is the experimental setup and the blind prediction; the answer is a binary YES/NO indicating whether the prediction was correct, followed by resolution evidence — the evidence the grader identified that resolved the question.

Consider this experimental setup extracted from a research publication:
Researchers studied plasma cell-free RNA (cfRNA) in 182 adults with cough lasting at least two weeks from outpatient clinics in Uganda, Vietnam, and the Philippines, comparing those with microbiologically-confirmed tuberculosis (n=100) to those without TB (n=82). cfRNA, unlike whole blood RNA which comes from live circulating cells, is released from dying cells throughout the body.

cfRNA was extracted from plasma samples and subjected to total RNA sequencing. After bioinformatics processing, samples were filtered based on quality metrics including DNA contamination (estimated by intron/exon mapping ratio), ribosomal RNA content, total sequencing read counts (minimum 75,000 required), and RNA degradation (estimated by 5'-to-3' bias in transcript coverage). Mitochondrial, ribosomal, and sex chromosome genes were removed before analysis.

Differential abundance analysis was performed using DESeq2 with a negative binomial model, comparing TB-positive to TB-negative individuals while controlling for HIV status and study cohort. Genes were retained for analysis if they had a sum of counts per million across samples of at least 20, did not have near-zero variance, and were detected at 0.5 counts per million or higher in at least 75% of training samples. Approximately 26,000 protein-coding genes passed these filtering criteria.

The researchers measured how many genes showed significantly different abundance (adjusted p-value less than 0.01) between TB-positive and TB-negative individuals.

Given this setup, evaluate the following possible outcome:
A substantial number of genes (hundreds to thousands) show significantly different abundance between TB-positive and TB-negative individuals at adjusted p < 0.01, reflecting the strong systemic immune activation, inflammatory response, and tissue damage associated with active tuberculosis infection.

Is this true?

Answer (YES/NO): YES